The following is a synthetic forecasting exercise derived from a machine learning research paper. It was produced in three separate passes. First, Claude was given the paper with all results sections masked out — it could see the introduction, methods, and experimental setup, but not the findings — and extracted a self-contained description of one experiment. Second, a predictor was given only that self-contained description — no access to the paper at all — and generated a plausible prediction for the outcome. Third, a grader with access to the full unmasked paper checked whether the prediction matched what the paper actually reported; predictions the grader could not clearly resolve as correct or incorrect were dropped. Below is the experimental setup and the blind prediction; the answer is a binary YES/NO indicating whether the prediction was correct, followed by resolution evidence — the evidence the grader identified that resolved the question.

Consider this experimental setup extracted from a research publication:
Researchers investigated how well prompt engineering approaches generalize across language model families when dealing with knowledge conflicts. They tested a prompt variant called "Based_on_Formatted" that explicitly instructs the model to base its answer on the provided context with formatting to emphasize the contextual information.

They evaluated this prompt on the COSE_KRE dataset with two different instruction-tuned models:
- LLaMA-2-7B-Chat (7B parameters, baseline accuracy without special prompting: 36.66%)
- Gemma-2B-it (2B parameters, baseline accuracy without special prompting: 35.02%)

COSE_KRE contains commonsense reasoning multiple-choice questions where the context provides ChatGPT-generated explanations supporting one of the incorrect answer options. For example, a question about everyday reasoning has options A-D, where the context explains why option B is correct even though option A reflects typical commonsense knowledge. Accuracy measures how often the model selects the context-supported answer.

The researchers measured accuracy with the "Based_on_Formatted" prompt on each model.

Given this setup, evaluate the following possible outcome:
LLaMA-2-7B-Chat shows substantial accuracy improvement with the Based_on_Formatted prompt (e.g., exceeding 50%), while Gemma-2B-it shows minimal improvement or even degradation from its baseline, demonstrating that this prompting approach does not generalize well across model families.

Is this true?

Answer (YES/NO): NO